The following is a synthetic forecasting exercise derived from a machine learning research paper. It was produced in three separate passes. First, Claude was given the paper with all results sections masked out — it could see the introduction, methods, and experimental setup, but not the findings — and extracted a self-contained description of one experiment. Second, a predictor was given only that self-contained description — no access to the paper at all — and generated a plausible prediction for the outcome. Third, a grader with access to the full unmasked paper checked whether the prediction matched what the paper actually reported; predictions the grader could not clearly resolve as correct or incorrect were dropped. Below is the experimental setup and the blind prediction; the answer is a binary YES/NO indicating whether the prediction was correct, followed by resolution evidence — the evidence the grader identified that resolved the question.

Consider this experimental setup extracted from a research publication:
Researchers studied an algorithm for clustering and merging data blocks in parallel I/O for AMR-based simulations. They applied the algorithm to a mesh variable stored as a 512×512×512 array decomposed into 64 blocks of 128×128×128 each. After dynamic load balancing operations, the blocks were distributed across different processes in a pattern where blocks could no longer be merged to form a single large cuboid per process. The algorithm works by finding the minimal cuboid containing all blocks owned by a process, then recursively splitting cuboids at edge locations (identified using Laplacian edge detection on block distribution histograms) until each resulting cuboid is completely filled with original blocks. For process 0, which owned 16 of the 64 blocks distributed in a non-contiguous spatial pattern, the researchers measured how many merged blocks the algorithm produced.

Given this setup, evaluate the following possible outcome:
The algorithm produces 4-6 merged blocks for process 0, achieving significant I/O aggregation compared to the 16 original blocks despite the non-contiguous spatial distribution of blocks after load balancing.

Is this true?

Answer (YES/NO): YES